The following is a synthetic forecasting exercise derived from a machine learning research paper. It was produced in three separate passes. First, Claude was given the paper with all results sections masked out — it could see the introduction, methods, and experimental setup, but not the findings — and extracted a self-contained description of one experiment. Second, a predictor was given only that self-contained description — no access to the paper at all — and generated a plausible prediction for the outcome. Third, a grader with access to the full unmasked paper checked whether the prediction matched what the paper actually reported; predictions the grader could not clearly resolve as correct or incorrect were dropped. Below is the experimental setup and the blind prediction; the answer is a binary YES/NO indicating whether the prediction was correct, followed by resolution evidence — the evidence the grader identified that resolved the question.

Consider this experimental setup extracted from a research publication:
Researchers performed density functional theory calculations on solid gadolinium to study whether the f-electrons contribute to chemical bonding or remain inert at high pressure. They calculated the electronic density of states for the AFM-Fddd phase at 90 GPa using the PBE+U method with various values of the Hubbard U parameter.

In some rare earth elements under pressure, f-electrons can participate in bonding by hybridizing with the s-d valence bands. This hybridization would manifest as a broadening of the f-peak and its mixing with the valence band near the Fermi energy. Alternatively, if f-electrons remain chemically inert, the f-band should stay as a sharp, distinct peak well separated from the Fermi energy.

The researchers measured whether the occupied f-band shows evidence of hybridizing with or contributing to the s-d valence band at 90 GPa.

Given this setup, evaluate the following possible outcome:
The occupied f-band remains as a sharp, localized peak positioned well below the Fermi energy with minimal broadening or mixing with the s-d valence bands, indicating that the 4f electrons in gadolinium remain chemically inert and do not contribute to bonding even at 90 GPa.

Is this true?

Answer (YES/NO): YES